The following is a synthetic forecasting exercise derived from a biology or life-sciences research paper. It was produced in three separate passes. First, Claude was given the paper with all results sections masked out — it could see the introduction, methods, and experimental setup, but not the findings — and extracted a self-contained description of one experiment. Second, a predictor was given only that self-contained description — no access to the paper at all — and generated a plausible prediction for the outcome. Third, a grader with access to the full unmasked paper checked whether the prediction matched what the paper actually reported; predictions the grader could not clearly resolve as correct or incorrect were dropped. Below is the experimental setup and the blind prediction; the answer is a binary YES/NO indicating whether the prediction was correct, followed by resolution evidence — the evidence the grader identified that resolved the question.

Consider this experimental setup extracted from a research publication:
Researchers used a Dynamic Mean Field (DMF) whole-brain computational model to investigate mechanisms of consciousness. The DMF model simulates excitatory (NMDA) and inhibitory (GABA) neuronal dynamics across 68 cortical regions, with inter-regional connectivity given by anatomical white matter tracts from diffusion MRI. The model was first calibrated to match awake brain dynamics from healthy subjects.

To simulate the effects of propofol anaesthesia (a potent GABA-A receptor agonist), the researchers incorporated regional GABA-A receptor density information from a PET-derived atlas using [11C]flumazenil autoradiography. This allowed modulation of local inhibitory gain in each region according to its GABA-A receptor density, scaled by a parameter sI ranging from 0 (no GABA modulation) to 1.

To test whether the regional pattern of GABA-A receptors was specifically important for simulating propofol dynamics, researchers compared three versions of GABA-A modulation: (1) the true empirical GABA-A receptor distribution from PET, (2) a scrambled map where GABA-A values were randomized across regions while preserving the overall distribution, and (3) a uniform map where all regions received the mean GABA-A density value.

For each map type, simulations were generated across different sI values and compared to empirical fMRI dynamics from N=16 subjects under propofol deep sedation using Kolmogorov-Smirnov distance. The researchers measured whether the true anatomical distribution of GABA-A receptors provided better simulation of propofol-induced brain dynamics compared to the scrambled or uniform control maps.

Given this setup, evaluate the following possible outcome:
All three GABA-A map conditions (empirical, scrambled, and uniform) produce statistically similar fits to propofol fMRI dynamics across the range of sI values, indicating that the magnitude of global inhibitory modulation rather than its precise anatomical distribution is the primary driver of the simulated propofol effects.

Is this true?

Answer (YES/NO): NO